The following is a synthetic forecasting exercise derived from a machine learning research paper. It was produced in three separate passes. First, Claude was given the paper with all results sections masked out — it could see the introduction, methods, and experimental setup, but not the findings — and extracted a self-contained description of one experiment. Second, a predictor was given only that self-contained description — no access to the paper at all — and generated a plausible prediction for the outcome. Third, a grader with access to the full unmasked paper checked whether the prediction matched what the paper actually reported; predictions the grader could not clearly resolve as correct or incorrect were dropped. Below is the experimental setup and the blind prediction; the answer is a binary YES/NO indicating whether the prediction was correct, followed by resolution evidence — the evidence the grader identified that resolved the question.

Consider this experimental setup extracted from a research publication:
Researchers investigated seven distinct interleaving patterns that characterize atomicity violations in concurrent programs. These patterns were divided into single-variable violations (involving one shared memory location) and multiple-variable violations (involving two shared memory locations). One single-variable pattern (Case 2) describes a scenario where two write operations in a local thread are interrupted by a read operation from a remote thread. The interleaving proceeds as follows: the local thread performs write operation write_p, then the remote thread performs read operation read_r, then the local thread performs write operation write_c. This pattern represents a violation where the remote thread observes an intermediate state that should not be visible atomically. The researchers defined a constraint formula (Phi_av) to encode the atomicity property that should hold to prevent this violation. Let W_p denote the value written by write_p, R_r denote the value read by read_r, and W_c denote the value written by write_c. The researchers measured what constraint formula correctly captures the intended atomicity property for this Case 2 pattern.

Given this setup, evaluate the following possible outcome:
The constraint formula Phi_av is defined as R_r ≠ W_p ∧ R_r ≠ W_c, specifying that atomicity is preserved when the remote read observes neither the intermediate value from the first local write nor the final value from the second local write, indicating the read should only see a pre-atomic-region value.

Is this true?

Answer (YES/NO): NO